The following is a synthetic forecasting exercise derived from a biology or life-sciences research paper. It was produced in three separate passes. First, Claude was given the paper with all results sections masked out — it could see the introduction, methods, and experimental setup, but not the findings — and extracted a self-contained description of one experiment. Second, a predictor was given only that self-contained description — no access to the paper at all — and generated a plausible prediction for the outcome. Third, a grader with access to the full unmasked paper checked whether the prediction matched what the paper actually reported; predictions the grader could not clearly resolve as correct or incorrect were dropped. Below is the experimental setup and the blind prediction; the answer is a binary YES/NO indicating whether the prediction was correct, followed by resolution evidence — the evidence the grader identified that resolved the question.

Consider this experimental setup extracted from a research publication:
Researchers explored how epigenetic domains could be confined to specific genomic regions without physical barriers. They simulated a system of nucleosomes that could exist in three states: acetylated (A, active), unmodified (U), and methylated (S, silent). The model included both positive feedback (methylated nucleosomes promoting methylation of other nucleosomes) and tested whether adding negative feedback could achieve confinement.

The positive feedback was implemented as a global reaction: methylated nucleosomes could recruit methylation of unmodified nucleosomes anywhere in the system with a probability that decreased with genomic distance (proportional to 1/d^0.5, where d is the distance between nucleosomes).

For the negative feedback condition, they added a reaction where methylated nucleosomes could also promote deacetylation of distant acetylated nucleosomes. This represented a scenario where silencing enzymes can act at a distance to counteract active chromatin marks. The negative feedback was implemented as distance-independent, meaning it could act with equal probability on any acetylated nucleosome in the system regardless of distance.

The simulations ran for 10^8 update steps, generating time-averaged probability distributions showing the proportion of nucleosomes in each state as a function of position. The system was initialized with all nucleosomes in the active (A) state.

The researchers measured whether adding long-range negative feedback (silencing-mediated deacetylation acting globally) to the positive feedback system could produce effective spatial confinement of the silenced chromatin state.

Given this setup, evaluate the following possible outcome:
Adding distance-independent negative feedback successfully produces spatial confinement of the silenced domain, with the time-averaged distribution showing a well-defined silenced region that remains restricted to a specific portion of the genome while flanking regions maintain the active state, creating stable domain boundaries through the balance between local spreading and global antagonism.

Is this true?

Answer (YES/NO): NO